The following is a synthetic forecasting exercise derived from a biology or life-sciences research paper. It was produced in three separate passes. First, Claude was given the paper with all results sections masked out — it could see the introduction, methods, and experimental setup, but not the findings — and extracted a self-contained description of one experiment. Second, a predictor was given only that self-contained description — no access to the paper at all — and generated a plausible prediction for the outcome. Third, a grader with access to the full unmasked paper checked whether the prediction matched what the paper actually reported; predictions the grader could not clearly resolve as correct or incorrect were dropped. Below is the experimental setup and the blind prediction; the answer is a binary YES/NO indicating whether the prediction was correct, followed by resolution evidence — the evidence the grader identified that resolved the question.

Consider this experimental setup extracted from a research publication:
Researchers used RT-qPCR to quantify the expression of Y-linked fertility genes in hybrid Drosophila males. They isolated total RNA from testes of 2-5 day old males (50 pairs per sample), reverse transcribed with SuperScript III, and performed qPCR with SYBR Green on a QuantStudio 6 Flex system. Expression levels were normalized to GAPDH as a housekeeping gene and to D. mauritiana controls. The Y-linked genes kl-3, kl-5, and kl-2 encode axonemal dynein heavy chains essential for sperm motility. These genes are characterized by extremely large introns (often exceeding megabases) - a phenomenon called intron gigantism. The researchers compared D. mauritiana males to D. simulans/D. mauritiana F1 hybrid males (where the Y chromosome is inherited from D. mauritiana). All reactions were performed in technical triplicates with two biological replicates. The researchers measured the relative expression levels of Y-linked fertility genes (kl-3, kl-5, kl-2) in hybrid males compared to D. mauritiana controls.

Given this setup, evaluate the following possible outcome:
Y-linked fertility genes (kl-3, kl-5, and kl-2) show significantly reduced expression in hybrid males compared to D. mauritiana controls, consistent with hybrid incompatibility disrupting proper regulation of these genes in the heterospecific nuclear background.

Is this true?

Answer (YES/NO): YES